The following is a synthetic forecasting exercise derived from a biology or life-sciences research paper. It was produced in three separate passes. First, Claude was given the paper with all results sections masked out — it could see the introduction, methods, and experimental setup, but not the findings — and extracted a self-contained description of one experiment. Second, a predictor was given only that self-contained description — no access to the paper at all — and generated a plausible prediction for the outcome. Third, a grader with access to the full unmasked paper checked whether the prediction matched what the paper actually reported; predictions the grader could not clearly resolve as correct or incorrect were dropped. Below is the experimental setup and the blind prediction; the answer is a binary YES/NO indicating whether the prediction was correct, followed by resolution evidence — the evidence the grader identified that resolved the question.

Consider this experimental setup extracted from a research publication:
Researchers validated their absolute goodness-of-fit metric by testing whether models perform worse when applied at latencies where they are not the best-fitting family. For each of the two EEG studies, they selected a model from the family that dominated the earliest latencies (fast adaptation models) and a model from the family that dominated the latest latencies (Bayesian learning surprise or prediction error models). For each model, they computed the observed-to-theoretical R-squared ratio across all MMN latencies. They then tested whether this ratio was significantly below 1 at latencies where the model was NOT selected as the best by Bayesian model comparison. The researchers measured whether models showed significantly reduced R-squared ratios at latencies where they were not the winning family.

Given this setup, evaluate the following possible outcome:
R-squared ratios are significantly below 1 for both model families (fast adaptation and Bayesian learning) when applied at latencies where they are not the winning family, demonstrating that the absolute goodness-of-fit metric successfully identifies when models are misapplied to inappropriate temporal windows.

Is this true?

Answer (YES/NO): YES